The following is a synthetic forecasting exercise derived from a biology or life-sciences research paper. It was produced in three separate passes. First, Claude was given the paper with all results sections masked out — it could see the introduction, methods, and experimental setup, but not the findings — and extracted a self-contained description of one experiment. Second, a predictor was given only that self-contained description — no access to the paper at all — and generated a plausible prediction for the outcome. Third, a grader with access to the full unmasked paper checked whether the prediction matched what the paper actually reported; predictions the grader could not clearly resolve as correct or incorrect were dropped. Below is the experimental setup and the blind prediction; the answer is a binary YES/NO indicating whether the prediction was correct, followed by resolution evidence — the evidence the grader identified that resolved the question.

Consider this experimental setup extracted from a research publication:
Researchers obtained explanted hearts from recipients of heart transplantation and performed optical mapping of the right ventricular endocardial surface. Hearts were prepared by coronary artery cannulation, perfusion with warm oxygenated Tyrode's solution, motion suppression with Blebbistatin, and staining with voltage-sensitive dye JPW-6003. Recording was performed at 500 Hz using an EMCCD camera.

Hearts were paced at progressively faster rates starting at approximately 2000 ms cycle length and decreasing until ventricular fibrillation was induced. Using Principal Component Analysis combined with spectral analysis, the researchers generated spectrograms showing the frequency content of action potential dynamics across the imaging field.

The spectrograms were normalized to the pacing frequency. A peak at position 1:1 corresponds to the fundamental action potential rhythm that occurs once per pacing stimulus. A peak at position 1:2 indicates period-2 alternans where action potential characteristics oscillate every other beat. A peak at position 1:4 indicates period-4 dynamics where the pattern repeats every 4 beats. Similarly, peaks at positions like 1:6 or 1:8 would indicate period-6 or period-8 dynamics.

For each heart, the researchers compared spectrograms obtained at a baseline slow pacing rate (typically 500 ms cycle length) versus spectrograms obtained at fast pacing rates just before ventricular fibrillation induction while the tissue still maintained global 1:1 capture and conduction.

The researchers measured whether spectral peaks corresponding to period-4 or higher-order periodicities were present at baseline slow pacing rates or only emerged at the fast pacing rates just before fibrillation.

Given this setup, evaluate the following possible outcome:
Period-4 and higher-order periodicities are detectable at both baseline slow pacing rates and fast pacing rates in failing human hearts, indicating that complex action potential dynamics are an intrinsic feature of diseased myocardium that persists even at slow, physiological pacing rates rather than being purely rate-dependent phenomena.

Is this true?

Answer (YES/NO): NO